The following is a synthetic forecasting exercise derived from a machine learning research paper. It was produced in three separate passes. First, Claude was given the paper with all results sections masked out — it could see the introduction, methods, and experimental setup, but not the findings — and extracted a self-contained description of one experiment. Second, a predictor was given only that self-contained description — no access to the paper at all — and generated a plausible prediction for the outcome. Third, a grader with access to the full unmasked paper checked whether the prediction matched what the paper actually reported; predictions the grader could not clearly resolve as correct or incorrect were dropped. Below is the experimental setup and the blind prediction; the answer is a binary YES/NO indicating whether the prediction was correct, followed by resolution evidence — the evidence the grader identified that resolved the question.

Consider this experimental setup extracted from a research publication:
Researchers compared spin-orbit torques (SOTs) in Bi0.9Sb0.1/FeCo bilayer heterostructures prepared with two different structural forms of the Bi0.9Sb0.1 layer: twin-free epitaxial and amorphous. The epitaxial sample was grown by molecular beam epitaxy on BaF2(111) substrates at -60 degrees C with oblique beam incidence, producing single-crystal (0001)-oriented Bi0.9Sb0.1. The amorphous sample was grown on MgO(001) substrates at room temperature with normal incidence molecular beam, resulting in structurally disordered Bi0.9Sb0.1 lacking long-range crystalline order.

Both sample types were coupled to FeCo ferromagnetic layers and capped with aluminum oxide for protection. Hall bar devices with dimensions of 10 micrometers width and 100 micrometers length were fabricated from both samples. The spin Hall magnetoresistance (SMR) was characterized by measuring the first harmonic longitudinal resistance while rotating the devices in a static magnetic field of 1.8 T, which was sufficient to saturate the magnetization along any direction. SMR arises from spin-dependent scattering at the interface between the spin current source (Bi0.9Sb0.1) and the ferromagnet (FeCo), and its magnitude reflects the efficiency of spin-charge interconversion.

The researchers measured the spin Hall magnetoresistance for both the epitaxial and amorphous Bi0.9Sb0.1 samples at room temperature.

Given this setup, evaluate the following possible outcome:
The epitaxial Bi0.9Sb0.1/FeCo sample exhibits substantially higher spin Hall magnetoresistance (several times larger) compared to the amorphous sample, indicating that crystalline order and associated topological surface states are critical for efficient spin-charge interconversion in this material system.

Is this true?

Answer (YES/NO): NO